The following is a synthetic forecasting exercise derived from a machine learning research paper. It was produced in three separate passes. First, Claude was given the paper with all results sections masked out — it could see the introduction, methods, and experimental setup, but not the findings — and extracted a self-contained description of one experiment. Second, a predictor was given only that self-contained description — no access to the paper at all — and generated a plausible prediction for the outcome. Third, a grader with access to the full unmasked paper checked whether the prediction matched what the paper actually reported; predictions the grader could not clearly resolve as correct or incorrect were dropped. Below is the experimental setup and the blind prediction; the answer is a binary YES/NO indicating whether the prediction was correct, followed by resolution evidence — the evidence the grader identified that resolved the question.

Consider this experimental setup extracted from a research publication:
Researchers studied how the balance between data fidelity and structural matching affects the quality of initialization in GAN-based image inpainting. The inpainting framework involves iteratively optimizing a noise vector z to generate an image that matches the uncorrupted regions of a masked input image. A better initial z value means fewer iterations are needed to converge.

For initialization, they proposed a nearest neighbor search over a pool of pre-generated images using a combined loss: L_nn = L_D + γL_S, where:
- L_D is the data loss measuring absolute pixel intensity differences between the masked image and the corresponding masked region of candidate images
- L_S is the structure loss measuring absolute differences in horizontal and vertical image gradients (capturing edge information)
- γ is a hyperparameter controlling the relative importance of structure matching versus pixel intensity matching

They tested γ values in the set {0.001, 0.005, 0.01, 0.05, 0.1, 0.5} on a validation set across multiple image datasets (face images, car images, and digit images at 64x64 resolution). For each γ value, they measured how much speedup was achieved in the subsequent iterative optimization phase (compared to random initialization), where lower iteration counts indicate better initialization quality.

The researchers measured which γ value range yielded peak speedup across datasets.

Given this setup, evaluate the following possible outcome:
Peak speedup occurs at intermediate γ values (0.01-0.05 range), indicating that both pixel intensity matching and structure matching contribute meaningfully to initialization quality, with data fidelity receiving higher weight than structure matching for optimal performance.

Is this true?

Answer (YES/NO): NO